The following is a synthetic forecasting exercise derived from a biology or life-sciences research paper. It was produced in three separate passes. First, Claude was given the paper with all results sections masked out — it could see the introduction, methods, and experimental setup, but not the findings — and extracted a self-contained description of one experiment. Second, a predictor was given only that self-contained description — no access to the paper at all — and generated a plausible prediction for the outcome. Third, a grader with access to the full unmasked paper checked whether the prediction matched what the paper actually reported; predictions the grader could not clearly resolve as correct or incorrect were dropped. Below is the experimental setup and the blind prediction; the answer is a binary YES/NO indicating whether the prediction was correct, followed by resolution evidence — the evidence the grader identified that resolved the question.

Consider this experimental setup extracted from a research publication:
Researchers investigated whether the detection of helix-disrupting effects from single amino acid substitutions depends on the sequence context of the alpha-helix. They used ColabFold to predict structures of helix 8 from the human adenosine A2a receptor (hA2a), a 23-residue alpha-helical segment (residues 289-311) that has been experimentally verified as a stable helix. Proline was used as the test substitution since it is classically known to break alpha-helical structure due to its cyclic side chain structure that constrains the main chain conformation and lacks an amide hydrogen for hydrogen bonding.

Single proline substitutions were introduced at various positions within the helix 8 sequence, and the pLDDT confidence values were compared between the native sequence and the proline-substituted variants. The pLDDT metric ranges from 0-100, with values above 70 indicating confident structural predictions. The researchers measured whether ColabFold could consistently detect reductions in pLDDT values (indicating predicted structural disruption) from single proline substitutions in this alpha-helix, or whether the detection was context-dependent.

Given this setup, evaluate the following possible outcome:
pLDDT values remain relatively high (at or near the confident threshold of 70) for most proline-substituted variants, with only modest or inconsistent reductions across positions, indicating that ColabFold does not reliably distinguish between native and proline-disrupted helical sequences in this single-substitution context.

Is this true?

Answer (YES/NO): NO